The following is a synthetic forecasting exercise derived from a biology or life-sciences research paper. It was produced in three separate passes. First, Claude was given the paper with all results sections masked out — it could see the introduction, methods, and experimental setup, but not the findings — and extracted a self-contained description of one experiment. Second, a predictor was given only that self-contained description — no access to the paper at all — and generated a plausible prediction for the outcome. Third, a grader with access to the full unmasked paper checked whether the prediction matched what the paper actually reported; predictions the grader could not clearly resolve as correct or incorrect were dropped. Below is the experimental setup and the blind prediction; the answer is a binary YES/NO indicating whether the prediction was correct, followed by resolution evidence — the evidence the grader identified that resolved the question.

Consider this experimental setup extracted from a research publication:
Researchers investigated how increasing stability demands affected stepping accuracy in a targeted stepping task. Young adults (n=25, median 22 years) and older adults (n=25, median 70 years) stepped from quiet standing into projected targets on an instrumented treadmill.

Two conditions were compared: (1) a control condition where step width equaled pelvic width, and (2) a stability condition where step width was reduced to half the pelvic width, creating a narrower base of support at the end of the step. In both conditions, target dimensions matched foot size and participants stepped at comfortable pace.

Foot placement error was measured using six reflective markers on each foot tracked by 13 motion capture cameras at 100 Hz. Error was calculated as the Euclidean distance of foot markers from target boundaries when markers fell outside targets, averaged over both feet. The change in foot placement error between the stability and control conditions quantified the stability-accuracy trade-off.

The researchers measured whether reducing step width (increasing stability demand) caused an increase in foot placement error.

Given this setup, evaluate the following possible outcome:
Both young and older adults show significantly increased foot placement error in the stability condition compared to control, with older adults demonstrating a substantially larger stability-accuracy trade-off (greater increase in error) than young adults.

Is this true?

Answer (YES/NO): NO